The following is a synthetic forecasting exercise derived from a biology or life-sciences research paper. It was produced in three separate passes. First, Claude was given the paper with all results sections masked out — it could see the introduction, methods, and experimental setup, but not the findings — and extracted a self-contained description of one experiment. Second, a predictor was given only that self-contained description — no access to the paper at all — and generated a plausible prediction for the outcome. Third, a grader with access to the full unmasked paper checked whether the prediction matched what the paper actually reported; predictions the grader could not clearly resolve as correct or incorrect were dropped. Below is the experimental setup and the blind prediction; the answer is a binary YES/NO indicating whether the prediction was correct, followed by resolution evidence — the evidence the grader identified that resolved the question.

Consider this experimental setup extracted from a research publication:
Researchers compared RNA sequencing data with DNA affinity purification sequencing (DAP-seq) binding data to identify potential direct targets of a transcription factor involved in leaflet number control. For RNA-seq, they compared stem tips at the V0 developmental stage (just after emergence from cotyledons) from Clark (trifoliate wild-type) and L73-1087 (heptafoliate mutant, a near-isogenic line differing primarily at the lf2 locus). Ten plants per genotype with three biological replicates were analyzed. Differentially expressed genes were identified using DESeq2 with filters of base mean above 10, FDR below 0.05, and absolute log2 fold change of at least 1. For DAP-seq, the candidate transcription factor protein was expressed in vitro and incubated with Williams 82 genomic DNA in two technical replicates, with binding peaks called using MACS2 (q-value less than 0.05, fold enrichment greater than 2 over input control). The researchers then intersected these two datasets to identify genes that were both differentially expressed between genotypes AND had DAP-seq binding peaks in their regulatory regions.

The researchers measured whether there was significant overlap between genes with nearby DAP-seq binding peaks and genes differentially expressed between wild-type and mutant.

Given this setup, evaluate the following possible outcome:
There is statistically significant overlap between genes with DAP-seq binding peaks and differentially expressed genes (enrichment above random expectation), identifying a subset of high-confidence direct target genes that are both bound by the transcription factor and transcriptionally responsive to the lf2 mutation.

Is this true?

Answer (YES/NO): NO